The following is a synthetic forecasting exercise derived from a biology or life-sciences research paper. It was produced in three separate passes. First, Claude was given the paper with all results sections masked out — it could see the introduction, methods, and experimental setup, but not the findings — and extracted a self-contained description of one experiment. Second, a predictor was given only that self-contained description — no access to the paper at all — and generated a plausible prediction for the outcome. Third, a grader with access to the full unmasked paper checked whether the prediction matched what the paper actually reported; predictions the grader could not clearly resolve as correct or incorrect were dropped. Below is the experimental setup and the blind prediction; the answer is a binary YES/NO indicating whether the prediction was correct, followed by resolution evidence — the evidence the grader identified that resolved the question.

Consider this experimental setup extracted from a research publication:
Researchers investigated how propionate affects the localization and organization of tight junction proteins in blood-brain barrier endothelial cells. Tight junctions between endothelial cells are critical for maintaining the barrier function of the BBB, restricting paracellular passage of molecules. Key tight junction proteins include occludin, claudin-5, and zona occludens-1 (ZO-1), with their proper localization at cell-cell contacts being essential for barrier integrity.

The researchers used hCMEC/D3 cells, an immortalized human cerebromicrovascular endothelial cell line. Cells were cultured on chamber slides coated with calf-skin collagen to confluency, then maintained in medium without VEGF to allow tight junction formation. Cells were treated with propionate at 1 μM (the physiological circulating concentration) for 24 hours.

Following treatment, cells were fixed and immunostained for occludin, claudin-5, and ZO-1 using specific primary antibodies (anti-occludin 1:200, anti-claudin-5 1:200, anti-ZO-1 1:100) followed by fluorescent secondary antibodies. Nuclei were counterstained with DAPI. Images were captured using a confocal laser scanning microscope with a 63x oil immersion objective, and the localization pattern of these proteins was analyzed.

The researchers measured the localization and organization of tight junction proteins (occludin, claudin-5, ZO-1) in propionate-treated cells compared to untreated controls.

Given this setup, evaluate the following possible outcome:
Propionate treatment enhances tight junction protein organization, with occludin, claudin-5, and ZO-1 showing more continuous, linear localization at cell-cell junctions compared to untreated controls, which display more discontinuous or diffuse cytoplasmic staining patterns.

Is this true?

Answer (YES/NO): NO